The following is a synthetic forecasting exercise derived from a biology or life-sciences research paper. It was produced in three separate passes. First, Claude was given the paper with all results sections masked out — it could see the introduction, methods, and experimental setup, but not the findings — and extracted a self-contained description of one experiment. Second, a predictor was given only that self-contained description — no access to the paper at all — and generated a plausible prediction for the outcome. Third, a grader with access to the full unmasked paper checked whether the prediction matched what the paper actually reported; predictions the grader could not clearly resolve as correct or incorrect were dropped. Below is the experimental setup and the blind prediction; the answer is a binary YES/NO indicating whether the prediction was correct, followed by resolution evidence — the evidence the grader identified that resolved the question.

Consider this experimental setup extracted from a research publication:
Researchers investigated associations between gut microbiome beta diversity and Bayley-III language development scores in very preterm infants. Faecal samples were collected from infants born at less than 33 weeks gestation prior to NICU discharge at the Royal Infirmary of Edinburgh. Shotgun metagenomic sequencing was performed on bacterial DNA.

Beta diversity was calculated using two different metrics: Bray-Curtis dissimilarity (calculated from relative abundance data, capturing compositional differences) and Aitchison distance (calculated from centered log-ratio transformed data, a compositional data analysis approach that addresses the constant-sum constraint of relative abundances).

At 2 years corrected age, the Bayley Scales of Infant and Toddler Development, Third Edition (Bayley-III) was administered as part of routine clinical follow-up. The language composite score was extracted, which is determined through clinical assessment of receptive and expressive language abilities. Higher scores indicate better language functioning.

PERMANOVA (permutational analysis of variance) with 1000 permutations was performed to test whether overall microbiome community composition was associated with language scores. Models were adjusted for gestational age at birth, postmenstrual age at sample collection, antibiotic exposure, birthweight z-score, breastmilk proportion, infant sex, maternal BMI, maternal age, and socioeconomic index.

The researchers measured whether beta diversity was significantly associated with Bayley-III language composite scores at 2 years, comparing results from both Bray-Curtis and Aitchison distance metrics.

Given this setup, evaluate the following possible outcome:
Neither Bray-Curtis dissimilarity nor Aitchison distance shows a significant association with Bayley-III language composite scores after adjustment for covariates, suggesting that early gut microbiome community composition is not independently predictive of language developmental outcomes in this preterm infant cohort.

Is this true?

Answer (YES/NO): YES